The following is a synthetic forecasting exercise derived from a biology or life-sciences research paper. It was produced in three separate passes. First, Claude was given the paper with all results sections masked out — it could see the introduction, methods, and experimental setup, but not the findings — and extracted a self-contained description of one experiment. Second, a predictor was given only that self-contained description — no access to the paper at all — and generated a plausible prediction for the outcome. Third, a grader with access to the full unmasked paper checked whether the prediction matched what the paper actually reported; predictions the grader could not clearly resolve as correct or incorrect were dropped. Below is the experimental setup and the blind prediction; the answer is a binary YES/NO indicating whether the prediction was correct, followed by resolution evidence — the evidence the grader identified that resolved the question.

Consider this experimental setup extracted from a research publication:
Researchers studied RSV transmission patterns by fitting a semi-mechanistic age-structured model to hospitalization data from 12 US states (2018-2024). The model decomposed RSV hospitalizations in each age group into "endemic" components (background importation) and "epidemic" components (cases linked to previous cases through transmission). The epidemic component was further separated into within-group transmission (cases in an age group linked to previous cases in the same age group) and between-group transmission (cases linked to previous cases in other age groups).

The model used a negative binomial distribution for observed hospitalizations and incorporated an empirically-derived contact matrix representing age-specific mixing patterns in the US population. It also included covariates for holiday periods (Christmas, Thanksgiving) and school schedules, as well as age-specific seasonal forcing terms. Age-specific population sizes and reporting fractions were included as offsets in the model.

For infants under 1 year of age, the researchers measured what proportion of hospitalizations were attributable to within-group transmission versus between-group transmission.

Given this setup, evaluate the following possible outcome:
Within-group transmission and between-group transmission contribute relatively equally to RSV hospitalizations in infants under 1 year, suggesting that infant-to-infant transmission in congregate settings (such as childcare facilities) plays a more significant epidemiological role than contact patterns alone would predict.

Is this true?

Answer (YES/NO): NO